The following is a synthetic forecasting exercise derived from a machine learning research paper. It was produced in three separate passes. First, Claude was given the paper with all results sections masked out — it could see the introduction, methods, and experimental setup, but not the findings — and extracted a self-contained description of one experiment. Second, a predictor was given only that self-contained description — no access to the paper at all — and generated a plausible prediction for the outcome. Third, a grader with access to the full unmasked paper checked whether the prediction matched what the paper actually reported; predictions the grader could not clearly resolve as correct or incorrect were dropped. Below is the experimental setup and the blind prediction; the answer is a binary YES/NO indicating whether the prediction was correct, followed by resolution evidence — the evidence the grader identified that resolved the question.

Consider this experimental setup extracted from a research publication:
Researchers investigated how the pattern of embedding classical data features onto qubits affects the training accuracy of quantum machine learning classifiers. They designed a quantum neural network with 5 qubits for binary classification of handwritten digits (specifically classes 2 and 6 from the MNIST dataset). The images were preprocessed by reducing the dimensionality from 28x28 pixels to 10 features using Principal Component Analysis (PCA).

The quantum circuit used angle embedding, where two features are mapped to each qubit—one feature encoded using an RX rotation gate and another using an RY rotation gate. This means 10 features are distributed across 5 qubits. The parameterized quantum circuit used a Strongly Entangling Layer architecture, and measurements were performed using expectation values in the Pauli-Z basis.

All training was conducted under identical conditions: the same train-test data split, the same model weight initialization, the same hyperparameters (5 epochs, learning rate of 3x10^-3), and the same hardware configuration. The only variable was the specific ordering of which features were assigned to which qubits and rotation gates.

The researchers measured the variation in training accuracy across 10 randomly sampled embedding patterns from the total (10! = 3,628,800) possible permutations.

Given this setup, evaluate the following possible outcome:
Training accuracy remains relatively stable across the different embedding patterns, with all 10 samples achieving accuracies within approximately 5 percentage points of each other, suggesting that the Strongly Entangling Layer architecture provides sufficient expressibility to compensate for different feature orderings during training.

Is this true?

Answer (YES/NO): NO